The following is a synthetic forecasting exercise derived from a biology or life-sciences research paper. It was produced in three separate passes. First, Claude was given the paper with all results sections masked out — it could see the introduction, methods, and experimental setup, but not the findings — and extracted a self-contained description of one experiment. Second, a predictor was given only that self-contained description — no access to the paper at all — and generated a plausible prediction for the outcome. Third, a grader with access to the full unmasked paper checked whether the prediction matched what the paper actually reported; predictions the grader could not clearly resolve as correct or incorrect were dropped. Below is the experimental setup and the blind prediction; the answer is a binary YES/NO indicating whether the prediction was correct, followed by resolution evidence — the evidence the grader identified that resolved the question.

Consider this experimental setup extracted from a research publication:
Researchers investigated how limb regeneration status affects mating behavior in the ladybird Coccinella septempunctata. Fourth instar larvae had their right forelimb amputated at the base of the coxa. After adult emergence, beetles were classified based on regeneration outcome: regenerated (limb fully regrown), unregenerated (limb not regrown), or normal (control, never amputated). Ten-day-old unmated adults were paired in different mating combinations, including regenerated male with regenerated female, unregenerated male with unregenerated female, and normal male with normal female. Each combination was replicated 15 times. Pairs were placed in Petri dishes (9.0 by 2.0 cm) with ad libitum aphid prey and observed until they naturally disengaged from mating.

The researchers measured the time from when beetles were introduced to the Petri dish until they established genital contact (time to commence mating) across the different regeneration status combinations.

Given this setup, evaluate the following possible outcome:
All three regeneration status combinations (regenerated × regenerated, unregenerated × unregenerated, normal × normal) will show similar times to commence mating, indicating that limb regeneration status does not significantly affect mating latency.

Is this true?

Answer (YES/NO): NO